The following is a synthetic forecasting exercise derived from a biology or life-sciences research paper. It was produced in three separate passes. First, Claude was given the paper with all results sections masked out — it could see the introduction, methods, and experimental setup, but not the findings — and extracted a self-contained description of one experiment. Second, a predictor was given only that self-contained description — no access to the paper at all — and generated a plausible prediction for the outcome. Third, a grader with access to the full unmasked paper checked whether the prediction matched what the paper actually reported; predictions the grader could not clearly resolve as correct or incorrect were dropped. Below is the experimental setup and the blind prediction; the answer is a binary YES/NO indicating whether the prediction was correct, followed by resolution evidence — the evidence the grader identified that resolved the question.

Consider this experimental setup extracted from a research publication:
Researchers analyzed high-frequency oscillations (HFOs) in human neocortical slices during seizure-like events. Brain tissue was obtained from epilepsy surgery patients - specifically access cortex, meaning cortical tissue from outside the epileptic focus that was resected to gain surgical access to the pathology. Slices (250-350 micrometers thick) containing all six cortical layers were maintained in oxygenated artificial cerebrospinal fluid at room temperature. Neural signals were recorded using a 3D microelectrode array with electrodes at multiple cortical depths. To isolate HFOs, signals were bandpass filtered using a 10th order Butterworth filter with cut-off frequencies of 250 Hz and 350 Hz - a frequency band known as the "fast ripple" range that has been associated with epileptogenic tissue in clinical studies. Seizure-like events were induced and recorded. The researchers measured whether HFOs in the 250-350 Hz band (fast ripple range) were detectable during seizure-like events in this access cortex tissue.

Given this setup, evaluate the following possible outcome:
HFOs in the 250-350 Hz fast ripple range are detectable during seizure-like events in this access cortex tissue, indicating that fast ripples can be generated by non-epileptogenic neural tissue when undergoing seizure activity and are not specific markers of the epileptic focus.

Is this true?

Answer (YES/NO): NO